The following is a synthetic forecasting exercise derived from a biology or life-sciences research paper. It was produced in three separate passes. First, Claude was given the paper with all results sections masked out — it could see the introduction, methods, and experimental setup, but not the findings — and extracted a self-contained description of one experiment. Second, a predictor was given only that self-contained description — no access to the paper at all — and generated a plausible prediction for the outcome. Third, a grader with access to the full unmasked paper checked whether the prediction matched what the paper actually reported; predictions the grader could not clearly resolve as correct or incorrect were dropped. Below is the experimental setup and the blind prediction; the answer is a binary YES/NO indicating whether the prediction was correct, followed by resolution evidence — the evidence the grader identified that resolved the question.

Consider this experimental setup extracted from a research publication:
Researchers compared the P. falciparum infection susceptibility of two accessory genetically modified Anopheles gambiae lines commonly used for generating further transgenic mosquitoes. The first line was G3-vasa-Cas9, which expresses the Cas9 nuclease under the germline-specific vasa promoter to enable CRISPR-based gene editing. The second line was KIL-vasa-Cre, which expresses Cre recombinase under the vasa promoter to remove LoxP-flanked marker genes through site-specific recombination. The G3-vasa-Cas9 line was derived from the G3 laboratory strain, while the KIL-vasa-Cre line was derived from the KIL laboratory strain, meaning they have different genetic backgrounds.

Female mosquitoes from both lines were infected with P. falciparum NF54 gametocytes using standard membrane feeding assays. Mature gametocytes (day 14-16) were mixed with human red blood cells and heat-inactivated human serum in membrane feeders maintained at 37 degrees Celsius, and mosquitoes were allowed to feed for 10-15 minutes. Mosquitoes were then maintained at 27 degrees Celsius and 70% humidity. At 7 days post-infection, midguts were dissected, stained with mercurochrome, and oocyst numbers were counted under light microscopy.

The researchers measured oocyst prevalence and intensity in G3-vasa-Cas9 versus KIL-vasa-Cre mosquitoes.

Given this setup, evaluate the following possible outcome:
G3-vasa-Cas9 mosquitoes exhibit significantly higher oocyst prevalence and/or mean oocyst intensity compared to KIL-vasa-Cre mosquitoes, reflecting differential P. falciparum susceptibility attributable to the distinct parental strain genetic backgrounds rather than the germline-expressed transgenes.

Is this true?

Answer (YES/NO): NO